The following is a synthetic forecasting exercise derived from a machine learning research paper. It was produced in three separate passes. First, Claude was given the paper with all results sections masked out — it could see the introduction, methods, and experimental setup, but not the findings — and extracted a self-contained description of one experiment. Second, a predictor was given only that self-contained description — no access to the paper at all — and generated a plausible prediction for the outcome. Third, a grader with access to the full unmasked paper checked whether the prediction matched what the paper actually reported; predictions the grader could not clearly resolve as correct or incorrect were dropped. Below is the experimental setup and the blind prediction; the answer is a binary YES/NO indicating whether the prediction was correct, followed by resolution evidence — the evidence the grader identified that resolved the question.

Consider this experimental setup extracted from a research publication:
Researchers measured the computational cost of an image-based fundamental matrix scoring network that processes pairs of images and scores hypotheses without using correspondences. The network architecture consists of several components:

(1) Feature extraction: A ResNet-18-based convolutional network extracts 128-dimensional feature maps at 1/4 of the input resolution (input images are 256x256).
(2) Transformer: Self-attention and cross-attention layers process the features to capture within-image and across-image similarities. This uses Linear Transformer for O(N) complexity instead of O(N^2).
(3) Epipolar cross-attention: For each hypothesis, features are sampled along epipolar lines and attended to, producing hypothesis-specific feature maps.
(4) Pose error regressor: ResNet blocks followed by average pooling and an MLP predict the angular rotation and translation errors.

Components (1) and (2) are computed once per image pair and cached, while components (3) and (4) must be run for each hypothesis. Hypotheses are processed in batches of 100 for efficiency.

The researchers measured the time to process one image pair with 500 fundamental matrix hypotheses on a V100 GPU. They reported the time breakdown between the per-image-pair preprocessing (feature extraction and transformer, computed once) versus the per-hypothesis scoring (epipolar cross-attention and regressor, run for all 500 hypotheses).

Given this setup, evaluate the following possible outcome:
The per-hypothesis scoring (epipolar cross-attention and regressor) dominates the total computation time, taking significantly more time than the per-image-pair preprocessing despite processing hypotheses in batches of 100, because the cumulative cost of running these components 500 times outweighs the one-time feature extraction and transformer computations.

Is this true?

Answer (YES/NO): YES